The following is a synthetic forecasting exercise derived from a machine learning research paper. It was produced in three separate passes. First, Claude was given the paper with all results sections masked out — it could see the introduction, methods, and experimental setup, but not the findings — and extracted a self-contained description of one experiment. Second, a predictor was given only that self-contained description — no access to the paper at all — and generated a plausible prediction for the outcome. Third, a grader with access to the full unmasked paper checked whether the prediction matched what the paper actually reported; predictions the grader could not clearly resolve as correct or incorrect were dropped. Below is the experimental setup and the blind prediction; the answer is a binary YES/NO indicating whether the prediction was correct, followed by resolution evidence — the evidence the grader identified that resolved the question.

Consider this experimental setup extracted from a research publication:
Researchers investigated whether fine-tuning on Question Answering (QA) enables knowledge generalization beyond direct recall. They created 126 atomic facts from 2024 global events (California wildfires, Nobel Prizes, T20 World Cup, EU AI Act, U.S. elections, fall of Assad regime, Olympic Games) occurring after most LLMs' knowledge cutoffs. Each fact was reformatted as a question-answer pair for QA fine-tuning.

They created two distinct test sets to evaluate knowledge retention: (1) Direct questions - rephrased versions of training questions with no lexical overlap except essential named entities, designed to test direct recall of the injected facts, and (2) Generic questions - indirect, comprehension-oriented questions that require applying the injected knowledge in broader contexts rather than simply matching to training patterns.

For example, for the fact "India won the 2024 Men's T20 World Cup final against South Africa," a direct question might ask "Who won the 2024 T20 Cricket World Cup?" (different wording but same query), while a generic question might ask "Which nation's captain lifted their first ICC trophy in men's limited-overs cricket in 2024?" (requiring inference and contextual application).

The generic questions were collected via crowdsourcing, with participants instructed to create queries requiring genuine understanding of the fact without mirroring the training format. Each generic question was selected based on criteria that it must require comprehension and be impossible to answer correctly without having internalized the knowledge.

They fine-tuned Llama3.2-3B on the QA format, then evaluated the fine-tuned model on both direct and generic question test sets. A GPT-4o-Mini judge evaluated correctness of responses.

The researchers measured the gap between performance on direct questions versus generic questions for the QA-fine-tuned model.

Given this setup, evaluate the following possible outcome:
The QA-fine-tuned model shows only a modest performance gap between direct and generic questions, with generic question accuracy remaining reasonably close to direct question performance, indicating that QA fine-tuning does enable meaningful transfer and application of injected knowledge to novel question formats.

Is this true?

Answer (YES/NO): NO